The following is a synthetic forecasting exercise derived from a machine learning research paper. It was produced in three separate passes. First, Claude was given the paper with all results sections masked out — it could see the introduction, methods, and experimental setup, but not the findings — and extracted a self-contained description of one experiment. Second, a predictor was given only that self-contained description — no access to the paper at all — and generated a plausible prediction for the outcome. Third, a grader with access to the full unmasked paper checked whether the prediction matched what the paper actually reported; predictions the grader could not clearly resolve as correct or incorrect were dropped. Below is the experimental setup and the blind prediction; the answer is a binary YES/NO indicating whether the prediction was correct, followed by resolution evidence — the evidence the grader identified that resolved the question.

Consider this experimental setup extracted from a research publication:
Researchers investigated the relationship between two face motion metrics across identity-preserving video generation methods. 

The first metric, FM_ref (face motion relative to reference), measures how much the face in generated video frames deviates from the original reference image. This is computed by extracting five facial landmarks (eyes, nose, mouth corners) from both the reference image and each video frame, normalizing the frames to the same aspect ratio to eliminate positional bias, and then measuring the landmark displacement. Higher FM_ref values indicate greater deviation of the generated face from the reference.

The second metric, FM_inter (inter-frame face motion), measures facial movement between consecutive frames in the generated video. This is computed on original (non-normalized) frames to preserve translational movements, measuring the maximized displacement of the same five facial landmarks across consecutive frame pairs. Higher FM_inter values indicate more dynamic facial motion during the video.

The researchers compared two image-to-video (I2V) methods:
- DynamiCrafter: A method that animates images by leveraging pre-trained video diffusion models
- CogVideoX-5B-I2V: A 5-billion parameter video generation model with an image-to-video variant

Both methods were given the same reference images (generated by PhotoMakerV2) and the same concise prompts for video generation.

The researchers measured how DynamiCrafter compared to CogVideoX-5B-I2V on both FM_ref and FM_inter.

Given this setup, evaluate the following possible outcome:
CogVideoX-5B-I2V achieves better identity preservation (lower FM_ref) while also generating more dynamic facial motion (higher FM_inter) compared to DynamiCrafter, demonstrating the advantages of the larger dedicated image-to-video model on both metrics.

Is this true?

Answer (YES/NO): NO